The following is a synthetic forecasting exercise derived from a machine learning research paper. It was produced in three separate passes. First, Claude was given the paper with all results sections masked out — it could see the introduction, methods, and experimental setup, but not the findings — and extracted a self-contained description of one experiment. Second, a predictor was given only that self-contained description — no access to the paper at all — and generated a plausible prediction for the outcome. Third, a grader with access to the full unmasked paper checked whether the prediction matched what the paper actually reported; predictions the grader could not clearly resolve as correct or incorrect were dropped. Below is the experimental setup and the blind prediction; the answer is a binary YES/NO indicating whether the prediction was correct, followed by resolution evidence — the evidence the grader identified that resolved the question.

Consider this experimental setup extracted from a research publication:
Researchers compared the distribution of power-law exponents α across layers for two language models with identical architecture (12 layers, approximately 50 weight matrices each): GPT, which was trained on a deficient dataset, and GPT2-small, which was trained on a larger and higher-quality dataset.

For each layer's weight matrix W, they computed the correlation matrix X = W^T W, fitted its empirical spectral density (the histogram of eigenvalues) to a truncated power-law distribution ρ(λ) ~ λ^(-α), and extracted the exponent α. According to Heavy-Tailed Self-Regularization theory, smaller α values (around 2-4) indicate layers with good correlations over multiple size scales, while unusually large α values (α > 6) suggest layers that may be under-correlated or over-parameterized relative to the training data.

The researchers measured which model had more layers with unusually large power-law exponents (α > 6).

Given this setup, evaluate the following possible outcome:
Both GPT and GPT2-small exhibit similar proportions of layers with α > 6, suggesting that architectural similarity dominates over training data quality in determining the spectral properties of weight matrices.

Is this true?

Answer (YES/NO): NO